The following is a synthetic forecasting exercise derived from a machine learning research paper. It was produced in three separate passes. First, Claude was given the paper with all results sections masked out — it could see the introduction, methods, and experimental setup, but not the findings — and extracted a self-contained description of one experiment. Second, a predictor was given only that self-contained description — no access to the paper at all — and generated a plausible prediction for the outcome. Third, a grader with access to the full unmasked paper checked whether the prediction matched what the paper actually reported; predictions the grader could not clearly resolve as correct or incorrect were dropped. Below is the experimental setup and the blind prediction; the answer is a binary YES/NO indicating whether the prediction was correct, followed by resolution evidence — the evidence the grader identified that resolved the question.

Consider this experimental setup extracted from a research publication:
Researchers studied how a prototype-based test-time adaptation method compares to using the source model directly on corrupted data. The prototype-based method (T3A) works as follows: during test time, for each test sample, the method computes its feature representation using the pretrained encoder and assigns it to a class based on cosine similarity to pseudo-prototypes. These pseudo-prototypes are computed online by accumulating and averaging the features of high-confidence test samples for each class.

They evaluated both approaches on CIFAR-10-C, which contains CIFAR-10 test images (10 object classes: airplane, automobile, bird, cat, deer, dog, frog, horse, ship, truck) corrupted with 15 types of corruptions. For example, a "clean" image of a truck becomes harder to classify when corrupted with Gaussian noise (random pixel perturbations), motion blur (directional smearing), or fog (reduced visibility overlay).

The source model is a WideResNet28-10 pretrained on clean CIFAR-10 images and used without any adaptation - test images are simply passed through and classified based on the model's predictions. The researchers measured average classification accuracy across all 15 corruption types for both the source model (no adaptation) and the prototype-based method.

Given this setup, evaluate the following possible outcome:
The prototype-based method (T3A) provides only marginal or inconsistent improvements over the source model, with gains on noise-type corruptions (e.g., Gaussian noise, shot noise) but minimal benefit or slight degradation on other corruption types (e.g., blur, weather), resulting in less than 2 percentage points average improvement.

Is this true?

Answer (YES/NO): YES